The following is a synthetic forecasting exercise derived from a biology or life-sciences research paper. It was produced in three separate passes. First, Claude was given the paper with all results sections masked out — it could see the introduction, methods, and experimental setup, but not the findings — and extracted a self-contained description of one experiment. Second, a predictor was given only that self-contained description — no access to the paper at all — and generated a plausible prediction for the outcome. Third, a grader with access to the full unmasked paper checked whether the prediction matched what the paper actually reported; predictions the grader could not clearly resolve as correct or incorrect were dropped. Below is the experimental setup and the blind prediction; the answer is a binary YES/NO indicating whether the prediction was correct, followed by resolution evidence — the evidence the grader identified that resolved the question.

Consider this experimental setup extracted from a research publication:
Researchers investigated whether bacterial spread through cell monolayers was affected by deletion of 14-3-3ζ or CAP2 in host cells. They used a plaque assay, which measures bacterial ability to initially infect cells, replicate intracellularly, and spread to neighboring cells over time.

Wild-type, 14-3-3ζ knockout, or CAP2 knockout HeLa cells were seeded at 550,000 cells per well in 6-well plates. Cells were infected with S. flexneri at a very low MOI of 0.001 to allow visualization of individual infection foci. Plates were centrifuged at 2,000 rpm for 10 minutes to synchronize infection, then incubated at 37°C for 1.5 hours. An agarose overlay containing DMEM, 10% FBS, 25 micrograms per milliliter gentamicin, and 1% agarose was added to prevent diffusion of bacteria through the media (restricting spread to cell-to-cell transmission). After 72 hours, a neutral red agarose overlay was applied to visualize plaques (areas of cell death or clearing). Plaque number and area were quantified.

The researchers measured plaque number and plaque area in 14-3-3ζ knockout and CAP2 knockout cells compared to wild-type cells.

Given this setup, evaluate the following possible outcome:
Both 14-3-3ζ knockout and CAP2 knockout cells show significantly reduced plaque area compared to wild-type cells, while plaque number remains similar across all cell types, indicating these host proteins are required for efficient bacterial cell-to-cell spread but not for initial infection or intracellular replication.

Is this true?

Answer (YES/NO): NO